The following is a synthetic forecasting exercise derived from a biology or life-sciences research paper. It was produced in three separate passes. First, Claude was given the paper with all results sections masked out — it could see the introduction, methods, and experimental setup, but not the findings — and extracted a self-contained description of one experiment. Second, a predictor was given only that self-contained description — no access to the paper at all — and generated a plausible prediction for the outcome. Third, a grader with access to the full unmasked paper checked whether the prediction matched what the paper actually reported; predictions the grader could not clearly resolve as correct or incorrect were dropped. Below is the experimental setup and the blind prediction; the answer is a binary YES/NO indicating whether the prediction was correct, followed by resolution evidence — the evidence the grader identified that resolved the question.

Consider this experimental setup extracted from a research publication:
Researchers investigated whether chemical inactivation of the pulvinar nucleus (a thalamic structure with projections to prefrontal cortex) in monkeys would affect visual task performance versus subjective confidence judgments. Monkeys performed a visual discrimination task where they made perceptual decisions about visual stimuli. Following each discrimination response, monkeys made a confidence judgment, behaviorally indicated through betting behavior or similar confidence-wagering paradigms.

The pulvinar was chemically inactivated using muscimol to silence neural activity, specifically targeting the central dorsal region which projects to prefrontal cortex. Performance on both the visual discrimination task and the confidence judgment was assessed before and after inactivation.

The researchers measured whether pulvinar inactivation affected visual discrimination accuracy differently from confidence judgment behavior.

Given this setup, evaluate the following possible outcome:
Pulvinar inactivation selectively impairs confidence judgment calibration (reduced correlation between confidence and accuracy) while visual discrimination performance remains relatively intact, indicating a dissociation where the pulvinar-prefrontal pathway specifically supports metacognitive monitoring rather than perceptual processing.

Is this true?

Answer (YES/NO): YES